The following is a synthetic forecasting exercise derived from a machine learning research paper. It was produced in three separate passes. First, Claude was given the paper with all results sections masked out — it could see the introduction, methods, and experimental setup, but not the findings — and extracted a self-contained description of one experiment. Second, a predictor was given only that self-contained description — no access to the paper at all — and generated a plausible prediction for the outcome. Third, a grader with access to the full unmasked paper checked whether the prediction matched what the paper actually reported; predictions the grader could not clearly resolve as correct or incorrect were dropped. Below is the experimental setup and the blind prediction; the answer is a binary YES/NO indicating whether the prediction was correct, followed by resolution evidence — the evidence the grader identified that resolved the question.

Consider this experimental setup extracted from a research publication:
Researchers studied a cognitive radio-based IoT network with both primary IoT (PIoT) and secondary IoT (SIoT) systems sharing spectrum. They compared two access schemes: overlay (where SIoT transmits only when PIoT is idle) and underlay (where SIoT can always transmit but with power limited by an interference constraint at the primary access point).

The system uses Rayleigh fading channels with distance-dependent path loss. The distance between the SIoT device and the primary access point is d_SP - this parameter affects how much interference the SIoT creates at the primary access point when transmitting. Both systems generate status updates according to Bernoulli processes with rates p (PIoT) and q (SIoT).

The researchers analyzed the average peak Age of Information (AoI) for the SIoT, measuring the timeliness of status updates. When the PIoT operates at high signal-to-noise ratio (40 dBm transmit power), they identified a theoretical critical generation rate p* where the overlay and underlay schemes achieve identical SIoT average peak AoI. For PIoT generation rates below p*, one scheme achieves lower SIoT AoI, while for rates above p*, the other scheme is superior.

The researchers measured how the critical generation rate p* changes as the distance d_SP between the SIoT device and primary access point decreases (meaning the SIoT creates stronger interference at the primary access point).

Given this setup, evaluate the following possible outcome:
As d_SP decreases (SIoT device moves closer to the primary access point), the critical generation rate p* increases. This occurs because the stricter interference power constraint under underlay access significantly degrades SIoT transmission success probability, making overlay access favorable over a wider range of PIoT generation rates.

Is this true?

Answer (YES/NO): YES